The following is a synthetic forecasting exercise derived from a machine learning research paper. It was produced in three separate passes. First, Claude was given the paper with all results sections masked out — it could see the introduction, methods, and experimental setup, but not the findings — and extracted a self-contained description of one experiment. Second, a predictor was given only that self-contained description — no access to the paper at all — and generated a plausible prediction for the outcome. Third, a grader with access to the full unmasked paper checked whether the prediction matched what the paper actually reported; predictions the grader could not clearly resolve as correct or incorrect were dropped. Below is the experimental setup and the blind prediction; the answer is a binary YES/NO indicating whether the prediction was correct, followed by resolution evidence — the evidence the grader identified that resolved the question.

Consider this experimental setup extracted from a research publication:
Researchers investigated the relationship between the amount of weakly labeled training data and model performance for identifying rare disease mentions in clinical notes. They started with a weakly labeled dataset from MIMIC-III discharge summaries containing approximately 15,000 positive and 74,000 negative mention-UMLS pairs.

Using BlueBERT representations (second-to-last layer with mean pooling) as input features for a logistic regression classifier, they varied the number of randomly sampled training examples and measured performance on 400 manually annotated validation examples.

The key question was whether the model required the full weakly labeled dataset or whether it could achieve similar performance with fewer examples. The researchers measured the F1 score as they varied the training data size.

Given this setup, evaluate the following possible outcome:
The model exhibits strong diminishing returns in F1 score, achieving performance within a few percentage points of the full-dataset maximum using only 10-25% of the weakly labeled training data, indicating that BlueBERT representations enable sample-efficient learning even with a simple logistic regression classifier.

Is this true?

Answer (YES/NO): YES